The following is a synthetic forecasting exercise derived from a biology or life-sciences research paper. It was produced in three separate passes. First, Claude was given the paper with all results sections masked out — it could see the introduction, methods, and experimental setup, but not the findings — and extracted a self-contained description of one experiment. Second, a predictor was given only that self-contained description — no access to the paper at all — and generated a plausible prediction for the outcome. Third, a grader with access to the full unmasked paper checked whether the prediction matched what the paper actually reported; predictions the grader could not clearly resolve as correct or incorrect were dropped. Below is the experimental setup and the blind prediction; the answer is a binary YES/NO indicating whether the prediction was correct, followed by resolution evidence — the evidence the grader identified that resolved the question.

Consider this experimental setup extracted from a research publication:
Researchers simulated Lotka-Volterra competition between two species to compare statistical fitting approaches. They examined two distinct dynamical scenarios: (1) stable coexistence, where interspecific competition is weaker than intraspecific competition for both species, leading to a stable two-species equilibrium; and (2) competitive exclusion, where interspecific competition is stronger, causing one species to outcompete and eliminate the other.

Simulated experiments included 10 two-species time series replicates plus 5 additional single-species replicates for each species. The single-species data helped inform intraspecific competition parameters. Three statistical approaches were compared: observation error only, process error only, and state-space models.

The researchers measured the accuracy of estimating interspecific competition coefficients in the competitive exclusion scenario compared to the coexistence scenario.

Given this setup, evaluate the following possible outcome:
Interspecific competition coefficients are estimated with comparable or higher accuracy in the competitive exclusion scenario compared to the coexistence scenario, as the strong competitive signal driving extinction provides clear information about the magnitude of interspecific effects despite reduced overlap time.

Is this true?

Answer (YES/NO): NO